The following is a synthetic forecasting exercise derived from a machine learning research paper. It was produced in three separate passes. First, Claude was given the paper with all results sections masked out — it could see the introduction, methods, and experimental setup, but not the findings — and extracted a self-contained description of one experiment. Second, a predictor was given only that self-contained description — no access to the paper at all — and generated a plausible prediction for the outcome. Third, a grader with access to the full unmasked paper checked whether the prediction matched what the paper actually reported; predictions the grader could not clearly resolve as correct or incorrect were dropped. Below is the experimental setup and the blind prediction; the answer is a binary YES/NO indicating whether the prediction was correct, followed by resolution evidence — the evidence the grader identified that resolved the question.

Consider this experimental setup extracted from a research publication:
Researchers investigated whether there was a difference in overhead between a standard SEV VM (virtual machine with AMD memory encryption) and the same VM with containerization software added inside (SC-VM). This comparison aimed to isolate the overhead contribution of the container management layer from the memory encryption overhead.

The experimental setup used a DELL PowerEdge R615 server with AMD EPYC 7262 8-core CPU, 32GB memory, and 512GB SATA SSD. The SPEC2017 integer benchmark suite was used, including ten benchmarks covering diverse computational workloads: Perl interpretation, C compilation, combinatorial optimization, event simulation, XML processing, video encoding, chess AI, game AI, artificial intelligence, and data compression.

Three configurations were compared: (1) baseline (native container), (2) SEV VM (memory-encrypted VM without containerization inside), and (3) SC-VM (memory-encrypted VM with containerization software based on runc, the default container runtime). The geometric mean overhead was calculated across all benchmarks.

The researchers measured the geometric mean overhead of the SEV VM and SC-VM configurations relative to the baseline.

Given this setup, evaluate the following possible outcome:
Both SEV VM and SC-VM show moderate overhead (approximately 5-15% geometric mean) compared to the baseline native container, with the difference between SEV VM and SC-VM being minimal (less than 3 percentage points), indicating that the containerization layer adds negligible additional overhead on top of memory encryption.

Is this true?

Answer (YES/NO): YES